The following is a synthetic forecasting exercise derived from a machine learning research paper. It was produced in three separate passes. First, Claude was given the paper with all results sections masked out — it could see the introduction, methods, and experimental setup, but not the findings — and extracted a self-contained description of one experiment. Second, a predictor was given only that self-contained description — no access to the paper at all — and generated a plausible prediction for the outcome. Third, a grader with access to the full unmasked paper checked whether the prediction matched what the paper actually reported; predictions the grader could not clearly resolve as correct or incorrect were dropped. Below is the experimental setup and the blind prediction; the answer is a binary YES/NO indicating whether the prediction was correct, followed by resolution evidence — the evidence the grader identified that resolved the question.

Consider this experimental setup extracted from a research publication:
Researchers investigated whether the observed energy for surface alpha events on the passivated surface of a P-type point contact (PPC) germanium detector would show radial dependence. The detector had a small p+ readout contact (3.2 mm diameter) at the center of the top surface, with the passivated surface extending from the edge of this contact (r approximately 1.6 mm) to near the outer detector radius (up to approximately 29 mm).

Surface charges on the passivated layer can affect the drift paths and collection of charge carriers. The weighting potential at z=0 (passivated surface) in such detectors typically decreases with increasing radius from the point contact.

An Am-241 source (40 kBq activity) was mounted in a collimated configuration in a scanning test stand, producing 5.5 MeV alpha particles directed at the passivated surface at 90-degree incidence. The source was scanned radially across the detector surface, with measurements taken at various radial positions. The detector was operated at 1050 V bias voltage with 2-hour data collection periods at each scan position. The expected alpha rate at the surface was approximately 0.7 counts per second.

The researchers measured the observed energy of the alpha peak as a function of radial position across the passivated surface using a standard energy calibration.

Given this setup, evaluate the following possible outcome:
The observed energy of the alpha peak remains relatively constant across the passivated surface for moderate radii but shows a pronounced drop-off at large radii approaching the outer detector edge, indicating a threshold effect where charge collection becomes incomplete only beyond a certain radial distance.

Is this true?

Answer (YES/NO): NO